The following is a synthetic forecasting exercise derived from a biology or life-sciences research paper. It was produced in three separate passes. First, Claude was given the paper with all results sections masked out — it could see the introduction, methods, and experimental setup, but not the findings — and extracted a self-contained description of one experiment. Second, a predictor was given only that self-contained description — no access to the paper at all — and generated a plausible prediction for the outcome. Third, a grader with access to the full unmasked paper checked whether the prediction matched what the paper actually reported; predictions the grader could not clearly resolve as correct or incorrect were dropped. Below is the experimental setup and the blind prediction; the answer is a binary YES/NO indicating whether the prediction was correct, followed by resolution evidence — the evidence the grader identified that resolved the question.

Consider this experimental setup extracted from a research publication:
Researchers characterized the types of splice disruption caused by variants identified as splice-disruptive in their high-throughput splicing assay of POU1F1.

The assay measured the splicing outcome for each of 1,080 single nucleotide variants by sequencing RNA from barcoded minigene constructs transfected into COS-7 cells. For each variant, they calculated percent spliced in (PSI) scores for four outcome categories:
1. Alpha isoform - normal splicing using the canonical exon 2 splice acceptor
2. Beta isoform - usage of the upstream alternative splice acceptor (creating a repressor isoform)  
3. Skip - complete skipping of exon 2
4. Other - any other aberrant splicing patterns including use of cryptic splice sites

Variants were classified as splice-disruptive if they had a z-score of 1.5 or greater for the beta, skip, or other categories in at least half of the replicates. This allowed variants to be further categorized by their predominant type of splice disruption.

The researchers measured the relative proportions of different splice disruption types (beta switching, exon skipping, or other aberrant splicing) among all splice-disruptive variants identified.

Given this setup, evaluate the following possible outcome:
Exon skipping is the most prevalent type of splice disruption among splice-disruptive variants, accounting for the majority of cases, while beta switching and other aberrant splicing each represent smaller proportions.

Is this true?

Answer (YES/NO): YES